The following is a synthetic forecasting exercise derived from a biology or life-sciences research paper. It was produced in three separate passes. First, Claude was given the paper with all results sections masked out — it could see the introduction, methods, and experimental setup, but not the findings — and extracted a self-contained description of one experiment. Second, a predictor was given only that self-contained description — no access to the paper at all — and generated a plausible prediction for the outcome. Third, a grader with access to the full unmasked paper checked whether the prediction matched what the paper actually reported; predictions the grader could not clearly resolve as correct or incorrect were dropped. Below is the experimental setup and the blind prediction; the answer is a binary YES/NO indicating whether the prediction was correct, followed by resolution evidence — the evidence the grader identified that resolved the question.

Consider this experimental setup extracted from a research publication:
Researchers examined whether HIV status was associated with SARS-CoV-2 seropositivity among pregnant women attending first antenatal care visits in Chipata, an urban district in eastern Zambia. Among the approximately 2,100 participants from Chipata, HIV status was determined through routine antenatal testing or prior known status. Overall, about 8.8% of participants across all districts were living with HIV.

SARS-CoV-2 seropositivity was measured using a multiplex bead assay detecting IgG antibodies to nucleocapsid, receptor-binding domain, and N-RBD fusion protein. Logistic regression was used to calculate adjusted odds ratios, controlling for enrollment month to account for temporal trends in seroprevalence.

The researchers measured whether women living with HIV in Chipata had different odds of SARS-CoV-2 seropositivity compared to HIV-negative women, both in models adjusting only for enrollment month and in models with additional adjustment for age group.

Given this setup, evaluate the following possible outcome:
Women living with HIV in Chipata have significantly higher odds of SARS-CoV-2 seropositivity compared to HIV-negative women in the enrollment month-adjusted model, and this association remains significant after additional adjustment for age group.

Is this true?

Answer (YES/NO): NO